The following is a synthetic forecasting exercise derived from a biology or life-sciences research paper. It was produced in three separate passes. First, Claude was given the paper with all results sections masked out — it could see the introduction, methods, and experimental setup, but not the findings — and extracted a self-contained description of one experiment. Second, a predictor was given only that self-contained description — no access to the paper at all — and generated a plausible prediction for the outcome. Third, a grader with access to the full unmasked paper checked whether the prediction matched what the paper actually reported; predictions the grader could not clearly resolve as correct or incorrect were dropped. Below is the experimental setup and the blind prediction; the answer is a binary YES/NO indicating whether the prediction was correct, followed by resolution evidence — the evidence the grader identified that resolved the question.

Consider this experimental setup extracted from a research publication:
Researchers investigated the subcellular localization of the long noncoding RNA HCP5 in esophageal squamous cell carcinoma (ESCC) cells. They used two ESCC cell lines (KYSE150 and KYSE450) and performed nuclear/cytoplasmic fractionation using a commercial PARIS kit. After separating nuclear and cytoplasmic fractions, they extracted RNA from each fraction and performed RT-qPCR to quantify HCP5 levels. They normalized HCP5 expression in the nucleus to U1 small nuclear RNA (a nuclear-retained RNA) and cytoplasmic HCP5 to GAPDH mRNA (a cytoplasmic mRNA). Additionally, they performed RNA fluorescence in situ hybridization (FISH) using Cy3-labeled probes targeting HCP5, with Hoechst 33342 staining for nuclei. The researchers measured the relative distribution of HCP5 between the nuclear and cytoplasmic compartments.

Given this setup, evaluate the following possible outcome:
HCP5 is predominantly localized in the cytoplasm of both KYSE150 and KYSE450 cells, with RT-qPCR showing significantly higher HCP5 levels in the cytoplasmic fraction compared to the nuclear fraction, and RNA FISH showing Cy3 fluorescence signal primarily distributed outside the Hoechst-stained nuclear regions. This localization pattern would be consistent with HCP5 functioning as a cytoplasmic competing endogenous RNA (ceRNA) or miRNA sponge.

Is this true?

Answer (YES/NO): NO